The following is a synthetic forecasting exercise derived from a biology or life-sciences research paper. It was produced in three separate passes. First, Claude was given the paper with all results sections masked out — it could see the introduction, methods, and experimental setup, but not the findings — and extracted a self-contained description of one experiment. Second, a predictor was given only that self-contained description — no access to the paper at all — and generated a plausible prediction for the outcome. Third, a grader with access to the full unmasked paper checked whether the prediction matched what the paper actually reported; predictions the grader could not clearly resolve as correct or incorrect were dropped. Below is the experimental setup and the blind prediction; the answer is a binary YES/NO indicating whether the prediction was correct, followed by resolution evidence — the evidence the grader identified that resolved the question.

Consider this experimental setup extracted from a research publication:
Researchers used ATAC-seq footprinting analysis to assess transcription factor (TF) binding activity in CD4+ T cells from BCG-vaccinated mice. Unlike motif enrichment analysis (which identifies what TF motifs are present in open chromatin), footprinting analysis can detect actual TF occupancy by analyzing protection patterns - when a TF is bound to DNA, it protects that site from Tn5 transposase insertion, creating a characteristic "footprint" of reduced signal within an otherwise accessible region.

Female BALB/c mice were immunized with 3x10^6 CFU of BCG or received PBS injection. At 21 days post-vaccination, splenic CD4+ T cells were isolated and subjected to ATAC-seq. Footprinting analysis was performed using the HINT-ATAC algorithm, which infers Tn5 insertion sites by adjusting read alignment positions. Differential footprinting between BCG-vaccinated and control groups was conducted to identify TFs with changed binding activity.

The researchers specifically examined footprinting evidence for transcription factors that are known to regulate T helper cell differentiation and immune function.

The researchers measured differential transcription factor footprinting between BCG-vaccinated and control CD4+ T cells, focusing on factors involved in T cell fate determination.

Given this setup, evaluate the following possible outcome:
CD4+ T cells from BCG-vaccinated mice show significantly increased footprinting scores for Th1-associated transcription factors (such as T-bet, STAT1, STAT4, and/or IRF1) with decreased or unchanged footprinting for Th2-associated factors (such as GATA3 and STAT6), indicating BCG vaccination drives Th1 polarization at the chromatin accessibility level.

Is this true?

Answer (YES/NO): NO